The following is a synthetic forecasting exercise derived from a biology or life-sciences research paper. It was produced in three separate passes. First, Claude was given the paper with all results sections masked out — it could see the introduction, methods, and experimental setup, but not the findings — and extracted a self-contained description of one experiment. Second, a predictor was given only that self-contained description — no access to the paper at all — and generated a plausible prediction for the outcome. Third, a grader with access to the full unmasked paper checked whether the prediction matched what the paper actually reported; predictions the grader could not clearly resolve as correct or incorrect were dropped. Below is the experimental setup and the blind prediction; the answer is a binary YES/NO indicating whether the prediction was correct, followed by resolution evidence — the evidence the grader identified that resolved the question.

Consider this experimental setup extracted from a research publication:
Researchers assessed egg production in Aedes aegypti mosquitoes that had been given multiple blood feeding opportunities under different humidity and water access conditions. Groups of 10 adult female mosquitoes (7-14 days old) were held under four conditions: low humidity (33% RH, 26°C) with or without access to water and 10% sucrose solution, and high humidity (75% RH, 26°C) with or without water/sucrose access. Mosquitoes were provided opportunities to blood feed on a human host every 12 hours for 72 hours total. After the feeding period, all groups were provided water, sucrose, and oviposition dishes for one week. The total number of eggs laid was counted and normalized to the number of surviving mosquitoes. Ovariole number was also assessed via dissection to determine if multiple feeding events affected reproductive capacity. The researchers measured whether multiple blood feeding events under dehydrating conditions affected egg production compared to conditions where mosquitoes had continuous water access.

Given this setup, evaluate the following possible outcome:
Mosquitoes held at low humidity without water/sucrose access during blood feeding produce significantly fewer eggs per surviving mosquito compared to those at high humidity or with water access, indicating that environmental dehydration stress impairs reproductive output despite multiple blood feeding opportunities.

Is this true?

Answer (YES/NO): NO